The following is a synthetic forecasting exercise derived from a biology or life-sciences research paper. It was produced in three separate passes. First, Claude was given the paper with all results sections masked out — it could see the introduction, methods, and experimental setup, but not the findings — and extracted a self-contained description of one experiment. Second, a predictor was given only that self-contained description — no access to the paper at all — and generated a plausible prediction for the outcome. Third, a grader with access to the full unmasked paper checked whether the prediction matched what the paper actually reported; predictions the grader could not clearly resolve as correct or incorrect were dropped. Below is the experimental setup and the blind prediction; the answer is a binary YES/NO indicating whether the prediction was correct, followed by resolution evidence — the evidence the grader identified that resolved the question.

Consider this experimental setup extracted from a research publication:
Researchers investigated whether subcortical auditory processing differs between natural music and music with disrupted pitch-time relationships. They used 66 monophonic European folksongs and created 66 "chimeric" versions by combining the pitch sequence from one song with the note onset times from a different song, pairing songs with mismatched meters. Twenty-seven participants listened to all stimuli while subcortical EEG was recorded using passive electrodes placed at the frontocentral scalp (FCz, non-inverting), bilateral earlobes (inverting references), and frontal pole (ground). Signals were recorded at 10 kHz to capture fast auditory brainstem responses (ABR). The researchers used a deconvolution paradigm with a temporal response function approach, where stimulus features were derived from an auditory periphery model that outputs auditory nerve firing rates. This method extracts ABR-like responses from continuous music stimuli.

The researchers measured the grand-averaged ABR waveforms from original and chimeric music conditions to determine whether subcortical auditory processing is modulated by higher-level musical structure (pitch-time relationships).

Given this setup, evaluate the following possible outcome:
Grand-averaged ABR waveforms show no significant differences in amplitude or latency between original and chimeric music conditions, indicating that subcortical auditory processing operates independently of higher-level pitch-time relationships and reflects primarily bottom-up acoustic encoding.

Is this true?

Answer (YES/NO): YES